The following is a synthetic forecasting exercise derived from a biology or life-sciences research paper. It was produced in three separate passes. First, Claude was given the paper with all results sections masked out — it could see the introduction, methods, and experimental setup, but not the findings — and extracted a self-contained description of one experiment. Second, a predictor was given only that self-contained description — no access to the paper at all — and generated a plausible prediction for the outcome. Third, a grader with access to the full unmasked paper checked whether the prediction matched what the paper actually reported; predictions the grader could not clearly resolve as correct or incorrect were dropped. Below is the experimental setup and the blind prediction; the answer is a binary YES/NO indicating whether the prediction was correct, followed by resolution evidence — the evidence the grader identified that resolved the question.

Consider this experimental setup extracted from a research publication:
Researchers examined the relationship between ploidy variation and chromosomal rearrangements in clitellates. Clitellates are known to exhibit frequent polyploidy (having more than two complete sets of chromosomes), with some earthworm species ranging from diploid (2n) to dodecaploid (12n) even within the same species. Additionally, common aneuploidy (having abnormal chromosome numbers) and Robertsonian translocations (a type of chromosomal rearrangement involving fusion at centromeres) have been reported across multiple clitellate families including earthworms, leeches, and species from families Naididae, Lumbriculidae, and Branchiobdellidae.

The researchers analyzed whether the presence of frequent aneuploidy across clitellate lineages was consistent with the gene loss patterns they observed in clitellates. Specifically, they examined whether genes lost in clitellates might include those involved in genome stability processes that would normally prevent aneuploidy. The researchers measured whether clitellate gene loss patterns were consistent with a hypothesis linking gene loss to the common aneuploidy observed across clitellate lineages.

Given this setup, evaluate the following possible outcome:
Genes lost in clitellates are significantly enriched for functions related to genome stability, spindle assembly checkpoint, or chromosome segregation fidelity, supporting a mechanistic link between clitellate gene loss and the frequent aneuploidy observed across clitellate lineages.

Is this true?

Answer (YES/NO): YES